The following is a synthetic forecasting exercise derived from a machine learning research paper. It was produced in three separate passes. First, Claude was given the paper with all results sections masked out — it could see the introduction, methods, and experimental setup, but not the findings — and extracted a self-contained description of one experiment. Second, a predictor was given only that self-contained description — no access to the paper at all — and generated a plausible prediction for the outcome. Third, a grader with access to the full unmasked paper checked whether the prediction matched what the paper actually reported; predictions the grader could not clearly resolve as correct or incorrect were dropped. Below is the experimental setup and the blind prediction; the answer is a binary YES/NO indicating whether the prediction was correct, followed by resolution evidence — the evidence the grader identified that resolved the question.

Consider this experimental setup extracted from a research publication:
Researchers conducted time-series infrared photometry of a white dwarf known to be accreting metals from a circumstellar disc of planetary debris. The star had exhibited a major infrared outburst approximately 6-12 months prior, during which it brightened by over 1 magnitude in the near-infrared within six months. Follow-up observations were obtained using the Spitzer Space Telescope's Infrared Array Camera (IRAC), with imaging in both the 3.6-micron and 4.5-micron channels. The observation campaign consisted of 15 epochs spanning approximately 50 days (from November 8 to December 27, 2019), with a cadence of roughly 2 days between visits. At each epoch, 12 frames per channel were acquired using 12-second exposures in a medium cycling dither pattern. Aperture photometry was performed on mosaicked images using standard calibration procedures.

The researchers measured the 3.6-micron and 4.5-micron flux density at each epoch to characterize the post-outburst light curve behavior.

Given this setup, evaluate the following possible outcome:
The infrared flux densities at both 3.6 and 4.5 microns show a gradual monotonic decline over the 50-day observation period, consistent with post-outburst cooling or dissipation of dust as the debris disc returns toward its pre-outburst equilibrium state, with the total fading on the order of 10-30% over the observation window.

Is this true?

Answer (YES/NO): NO